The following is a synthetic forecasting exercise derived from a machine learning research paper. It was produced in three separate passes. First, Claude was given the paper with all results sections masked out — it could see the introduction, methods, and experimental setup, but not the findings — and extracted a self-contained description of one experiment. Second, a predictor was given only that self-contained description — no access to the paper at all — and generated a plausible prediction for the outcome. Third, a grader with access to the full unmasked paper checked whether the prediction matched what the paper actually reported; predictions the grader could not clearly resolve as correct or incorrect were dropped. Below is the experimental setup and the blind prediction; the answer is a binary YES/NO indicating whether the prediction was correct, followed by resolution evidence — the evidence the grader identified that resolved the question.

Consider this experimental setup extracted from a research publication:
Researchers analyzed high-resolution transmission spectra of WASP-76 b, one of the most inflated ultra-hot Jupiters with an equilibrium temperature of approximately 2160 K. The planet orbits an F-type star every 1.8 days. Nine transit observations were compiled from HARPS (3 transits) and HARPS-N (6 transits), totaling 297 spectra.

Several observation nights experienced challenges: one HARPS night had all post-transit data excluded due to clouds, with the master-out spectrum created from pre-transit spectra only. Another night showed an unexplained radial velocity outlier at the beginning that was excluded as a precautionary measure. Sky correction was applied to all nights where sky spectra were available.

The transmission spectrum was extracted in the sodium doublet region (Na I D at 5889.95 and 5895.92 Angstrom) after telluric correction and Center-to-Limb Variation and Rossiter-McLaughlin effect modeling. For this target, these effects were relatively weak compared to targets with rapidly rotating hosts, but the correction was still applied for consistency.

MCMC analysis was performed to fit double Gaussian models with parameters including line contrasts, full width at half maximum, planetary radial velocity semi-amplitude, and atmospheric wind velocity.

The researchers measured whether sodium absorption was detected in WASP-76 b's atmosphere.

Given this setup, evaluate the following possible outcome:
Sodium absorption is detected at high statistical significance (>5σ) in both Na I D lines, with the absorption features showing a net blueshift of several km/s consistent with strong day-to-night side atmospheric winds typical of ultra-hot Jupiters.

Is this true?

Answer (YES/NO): YES